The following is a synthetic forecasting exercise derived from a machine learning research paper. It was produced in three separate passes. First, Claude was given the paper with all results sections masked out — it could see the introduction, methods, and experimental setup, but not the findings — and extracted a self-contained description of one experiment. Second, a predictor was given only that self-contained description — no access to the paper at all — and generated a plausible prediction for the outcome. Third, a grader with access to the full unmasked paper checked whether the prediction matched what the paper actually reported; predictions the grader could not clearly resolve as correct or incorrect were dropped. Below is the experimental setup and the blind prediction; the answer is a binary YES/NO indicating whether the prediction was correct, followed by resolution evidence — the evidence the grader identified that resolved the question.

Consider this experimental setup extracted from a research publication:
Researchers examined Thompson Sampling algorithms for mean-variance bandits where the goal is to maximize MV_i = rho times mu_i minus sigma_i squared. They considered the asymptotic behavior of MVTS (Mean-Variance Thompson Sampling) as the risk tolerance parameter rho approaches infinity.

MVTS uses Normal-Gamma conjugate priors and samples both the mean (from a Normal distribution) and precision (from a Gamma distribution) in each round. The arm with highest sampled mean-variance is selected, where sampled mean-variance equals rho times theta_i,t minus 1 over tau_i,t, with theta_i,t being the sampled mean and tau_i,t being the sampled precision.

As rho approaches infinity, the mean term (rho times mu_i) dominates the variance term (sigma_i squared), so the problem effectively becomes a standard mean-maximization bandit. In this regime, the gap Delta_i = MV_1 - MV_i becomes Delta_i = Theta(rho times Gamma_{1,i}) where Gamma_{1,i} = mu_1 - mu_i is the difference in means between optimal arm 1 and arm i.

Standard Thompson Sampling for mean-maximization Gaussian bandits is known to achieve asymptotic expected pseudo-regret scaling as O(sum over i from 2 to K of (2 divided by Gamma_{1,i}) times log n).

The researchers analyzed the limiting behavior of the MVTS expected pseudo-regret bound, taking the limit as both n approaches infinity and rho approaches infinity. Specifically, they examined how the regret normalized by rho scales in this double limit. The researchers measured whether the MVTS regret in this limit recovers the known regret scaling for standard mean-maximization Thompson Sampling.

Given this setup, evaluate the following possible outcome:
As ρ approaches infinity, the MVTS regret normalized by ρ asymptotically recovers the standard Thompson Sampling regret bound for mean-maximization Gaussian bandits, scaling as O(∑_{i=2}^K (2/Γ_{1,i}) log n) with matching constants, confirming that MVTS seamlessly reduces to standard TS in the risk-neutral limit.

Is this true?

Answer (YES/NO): YES